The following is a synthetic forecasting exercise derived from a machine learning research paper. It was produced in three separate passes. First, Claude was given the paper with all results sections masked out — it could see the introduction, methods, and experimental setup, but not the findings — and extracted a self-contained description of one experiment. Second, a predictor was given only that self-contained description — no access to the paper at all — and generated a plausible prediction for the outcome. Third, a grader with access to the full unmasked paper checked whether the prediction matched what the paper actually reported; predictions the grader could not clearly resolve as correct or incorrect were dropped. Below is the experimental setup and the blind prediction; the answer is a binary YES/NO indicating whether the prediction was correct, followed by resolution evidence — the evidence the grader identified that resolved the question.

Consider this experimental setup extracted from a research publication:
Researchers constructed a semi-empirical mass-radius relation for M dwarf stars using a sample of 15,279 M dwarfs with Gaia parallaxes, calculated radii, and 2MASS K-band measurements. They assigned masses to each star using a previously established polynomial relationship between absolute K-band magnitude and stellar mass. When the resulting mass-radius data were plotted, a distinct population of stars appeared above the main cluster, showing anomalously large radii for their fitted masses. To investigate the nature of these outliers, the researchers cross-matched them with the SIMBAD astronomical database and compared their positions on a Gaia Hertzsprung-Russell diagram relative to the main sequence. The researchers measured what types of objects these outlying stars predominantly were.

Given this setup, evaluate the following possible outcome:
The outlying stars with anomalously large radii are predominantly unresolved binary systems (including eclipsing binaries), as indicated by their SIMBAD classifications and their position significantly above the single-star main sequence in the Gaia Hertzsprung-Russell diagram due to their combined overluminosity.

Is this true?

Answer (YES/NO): NO